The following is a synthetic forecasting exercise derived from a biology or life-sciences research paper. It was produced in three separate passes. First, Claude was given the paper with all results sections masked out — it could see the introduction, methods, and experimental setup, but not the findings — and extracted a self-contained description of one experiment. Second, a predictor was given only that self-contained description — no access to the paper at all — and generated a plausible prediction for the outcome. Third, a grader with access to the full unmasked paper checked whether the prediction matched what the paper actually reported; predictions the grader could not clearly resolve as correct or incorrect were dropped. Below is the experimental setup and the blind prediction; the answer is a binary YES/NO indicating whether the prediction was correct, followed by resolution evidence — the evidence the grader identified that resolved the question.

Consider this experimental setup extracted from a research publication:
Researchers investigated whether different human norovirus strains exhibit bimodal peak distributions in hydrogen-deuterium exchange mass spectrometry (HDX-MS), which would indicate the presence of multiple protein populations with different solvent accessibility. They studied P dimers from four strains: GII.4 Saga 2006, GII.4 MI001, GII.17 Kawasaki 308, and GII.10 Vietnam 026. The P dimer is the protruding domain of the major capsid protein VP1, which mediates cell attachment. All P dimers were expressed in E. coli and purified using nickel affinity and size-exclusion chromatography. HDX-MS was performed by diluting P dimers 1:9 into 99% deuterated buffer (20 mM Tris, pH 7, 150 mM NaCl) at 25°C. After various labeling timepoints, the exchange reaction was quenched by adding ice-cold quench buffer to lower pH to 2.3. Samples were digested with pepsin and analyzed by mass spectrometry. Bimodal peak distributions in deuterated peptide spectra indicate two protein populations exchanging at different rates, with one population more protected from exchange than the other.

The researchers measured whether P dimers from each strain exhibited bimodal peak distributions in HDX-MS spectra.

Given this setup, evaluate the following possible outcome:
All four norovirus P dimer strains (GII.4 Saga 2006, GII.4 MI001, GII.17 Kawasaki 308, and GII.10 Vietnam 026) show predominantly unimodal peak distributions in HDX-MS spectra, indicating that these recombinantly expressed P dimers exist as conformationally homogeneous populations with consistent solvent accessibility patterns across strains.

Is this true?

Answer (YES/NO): NO